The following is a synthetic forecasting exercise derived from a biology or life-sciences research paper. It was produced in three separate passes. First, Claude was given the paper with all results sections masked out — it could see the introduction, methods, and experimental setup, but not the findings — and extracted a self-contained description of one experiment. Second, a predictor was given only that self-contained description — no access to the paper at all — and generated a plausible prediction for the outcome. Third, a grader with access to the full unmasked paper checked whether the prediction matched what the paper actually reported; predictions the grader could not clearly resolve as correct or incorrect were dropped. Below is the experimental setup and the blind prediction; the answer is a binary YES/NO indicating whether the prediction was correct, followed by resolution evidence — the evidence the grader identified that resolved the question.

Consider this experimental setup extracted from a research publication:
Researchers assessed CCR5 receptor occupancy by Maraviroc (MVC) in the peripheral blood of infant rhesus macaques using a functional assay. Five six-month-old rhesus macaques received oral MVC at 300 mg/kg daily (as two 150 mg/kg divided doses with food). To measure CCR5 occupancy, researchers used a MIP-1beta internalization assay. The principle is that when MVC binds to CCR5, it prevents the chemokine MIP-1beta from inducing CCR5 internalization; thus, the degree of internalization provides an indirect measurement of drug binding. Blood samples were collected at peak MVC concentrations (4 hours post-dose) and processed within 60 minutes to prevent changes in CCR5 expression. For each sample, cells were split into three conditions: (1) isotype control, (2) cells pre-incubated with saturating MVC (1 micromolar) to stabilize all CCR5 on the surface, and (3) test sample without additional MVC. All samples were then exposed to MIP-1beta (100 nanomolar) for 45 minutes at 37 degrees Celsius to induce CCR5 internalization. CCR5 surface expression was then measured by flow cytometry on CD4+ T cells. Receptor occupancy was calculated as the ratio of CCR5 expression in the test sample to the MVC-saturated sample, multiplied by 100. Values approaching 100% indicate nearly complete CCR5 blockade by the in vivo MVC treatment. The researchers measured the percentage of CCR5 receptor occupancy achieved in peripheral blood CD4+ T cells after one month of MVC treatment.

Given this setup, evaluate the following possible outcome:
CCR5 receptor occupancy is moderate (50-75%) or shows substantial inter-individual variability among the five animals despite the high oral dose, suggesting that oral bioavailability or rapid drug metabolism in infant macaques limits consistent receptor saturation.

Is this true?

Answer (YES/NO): NO